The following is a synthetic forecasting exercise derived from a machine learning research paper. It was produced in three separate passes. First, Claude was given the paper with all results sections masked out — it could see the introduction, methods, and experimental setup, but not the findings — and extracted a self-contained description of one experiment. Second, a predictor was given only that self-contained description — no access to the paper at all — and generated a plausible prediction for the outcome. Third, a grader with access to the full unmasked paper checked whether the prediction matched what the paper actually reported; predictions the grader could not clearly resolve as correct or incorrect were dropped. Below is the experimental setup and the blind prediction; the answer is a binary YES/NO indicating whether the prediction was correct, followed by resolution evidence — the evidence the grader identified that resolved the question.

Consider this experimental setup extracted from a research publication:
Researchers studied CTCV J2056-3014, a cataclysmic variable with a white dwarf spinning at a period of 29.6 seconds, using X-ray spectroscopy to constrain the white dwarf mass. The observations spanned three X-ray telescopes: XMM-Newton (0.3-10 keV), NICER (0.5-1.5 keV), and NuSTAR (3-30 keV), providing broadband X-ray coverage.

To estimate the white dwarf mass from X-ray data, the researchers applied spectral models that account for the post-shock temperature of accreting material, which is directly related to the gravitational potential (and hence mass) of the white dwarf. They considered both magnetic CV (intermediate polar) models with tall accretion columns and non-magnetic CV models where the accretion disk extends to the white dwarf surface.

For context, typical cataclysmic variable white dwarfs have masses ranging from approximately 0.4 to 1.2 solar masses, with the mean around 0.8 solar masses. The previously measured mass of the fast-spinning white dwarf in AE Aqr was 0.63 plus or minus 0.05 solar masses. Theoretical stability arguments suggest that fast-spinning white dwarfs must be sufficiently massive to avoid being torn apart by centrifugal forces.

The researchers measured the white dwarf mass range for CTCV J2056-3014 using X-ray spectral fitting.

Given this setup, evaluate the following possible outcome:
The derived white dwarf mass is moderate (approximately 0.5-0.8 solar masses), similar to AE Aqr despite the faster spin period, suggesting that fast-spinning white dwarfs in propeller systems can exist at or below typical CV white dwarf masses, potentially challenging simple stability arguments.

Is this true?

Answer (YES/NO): NO